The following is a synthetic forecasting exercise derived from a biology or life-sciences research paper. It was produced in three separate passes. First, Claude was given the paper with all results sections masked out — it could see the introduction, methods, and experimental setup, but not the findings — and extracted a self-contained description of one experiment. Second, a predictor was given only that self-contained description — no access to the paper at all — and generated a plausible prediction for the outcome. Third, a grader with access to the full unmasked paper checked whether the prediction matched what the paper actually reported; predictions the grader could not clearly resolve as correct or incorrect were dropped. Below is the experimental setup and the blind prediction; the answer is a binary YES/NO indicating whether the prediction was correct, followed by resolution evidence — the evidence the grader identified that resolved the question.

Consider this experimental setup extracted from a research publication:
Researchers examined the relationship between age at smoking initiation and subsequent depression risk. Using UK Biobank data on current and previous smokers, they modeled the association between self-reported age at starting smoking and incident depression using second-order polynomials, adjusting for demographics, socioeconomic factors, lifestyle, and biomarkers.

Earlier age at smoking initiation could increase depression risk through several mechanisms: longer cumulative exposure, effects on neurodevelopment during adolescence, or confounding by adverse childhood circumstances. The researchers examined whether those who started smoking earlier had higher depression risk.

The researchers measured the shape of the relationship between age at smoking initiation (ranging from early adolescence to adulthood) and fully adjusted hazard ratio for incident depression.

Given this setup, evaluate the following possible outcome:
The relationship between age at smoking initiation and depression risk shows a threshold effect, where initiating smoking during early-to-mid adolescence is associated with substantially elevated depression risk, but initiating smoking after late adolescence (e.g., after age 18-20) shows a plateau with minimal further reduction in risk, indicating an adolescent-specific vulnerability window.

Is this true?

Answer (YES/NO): NO